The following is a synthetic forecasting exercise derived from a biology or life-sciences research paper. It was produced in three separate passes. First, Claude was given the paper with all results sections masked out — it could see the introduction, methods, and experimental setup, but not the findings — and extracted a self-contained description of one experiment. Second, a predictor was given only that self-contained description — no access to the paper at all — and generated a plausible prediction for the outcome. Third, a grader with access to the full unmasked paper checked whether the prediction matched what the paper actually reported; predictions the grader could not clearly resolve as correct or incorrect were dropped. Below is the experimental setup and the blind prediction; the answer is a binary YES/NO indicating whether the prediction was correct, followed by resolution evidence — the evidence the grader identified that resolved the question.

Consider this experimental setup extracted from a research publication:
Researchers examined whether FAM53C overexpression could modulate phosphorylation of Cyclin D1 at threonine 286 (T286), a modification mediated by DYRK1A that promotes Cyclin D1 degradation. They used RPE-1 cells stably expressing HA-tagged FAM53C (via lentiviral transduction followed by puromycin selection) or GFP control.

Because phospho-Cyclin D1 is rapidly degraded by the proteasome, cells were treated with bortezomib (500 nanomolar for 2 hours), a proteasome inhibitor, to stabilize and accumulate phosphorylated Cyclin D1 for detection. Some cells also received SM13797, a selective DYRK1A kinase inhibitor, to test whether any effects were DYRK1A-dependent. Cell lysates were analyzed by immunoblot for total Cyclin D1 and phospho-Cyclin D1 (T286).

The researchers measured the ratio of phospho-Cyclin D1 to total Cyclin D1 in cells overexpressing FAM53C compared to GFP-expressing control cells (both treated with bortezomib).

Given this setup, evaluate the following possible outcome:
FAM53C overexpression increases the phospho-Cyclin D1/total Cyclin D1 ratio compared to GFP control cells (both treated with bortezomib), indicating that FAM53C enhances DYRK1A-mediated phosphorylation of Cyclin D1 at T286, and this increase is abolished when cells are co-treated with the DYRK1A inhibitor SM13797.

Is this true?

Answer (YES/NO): NO